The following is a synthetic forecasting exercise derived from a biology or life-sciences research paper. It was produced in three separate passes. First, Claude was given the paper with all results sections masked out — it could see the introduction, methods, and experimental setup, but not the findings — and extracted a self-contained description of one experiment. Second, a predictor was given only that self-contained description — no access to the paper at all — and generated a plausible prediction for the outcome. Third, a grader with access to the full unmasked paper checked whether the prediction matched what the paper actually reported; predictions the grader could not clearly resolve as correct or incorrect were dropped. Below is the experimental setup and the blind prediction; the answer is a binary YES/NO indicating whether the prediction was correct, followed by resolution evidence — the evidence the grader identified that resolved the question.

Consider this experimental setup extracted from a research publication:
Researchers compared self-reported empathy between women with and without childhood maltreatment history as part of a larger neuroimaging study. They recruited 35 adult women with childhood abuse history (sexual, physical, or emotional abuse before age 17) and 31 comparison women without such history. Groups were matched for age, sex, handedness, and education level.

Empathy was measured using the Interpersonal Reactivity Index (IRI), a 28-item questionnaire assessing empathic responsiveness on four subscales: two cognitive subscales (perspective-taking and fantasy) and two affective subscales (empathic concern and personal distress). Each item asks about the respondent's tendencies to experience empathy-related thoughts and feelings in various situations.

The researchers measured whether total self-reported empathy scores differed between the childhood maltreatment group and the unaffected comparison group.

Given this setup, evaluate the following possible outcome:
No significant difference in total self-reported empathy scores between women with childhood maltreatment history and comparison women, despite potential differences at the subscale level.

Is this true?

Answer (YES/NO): NO